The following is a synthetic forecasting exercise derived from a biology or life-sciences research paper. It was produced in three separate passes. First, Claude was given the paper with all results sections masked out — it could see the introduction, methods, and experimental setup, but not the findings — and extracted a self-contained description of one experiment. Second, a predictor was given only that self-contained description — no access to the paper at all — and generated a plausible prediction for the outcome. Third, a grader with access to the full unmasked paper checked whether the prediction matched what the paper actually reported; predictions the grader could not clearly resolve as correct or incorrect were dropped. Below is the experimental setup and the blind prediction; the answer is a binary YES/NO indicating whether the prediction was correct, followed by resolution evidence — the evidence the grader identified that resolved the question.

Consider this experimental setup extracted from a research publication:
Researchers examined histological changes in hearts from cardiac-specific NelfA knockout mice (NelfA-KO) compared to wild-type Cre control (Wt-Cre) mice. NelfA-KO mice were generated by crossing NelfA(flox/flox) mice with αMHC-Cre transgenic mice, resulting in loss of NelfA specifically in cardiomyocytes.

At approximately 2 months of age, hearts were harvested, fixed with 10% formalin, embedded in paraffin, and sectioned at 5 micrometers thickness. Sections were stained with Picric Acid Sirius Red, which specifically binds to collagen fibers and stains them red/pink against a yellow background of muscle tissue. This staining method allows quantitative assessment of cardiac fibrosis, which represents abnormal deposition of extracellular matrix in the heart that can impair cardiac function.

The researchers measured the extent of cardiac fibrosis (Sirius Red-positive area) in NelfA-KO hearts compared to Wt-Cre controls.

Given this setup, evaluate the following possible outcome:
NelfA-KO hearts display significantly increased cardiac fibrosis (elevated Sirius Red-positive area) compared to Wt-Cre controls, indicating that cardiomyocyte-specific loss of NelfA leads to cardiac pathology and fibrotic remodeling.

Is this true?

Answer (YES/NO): YES